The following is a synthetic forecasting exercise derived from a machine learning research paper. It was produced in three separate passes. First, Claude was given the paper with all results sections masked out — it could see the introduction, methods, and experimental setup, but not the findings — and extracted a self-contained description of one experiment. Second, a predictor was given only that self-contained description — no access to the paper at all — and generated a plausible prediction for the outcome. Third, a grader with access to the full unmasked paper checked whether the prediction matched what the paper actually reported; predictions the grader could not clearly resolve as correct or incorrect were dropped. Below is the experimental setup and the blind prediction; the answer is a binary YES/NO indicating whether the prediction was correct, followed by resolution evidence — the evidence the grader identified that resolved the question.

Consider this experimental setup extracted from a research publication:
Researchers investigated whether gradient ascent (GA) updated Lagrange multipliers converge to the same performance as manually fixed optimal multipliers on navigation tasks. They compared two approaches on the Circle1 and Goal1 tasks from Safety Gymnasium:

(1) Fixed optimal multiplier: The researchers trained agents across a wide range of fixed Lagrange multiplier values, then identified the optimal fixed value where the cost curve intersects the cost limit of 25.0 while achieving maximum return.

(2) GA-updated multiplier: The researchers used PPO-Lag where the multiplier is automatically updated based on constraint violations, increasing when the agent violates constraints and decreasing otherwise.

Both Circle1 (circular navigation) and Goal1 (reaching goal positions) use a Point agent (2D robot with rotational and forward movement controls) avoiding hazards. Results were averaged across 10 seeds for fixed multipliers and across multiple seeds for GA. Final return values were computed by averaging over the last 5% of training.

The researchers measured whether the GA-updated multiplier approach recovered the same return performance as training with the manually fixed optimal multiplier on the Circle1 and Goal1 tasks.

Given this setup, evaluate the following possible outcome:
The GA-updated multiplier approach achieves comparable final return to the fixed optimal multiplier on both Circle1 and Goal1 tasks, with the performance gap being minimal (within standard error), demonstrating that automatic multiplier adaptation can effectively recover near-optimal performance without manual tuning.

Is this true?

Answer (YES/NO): YES